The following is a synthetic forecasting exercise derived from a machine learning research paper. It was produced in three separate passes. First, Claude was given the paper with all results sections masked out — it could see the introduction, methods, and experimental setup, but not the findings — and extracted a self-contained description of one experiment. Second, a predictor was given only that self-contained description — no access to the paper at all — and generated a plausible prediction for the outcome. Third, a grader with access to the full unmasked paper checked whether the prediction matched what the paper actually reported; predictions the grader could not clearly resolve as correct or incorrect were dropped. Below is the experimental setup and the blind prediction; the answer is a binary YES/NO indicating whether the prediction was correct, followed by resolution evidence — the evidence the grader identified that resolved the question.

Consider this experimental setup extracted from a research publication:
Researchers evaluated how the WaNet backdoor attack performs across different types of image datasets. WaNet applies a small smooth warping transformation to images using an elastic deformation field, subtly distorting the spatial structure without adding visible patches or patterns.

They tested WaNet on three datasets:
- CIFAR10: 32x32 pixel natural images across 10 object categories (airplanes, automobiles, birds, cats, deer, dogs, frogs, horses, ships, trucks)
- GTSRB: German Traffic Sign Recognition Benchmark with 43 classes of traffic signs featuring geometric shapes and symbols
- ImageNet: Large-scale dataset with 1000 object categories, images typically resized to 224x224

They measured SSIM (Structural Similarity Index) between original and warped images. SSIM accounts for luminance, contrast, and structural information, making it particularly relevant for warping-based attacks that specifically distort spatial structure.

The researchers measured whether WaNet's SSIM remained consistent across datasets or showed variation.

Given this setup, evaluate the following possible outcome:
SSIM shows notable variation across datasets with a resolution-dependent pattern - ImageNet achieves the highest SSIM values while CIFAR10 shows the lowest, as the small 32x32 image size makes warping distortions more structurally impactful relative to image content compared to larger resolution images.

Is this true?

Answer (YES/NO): NO